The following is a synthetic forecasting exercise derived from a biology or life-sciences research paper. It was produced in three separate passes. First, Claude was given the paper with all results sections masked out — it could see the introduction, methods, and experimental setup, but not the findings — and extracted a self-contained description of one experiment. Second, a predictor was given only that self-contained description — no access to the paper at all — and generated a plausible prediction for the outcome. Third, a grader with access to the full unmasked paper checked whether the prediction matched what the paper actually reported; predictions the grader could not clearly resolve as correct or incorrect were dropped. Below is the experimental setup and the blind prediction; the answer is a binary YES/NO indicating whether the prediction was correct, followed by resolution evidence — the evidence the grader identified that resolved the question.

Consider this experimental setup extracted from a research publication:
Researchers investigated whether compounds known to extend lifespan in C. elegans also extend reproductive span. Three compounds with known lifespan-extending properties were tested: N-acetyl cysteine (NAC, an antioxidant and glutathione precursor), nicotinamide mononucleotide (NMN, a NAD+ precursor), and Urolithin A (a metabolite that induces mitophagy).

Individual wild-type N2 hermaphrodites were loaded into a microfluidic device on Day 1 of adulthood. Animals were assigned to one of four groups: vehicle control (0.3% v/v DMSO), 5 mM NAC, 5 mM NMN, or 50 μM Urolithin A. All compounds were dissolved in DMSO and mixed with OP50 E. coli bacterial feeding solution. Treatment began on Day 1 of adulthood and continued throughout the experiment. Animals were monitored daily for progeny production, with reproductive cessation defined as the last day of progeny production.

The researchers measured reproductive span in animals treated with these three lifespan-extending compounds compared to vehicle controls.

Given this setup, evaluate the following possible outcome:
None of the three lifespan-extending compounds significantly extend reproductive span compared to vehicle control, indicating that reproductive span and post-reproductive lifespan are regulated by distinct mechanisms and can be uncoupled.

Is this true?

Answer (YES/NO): NO